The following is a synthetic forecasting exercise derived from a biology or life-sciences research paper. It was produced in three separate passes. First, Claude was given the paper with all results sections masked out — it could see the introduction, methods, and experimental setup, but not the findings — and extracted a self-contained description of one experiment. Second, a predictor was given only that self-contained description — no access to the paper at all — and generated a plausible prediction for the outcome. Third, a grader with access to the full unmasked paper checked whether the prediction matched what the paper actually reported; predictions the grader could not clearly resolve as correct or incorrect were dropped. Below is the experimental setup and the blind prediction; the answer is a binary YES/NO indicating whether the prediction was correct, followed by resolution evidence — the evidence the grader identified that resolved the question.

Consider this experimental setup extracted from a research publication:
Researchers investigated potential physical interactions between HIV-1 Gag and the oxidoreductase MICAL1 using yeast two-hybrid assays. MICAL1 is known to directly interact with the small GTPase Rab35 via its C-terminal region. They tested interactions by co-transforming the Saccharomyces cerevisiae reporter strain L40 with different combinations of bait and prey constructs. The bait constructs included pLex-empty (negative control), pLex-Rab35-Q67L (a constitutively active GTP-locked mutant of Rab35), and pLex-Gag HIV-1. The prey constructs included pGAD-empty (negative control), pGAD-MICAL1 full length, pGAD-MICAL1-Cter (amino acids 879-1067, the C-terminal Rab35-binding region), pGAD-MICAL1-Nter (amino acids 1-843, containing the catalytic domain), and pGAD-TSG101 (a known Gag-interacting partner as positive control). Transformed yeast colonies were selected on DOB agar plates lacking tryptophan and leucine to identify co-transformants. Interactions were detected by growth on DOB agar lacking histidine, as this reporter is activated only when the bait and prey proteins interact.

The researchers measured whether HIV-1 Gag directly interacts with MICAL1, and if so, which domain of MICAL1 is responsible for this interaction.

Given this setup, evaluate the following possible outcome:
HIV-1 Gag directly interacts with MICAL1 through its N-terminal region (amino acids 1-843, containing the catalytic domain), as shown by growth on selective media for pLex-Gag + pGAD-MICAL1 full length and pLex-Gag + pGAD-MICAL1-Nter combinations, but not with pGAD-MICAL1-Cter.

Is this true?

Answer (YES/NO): NO